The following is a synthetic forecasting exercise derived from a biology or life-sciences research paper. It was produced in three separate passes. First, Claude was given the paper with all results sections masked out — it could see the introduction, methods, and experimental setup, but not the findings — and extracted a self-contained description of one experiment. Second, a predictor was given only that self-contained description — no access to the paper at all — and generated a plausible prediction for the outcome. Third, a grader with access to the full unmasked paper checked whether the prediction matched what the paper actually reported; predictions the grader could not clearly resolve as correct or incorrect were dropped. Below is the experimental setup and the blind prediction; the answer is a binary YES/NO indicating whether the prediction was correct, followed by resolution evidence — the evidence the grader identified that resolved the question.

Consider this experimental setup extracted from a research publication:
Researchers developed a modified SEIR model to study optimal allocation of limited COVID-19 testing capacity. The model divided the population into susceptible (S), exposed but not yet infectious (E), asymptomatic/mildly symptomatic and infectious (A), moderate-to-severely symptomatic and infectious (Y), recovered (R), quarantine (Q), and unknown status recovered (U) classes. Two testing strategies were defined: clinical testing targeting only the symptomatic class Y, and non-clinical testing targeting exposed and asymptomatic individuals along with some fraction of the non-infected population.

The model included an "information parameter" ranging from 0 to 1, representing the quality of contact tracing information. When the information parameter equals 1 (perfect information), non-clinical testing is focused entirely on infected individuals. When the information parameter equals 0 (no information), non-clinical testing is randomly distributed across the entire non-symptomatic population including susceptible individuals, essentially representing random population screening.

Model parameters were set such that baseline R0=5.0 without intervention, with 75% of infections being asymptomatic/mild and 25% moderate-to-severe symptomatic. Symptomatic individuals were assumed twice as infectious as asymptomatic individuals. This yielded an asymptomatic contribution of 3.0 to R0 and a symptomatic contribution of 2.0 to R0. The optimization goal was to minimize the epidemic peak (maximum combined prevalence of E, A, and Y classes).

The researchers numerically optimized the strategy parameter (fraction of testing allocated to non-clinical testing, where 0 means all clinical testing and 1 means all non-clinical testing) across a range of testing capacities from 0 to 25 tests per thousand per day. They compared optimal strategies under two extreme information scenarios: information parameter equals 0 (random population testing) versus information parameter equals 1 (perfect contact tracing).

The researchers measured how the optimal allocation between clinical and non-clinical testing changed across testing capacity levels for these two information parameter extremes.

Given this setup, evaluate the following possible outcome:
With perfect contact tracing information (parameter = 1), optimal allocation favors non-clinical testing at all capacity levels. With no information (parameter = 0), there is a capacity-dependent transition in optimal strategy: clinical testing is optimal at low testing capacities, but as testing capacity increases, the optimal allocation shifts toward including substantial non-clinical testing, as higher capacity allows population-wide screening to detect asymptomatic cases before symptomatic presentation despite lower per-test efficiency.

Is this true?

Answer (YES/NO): YES